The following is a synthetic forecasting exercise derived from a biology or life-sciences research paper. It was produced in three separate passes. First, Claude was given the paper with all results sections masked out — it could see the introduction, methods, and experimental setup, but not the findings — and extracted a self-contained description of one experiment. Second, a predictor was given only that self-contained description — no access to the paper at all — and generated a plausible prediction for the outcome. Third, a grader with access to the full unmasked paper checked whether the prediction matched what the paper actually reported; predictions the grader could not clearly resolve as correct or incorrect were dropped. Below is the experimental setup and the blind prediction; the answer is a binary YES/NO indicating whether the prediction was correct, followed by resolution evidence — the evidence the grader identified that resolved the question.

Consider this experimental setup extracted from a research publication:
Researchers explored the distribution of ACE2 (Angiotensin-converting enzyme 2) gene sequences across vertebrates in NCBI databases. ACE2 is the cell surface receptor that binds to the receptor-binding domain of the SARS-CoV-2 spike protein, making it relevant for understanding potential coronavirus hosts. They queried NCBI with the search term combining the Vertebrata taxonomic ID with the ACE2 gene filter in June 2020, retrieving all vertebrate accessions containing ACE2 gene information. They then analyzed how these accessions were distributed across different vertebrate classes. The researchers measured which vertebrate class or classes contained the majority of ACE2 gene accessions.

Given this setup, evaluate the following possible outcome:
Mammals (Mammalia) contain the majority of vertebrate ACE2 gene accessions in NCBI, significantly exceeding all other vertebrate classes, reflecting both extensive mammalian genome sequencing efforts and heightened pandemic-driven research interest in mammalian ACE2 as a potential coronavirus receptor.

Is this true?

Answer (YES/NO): YES